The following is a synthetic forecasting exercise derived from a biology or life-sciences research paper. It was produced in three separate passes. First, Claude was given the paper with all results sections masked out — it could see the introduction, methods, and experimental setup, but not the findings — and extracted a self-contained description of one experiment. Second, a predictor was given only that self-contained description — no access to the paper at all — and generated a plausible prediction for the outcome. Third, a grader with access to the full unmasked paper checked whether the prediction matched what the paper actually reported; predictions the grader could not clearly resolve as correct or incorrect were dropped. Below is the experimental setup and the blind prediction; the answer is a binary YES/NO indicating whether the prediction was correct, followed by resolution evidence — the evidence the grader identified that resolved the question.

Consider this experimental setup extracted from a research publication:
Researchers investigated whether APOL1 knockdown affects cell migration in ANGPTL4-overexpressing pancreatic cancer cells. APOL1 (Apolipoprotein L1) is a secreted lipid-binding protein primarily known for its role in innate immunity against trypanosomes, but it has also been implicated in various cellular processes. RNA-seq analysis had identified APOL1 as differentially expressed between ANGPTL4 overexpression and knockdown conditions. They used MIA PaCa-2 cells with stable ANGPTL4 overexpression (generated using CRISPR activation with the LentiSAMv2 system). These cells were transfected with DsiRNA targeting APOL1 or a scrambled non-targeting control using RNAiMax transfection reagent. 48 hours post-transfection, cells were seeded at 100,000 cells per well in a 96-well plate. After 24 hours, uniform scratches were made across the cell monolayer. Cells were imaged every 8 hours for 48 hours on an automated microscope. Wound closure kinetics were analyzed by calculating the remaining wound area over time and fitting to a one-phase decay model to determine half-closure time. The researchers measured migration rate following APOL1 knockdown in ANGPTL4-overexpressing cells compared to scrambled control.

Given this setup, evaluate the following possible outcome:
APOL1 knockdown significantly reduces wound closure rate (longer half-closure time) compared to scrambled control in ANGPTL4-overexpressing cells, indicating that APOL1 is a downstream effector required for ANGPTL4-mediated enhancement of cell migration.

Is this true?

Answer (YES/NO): YES